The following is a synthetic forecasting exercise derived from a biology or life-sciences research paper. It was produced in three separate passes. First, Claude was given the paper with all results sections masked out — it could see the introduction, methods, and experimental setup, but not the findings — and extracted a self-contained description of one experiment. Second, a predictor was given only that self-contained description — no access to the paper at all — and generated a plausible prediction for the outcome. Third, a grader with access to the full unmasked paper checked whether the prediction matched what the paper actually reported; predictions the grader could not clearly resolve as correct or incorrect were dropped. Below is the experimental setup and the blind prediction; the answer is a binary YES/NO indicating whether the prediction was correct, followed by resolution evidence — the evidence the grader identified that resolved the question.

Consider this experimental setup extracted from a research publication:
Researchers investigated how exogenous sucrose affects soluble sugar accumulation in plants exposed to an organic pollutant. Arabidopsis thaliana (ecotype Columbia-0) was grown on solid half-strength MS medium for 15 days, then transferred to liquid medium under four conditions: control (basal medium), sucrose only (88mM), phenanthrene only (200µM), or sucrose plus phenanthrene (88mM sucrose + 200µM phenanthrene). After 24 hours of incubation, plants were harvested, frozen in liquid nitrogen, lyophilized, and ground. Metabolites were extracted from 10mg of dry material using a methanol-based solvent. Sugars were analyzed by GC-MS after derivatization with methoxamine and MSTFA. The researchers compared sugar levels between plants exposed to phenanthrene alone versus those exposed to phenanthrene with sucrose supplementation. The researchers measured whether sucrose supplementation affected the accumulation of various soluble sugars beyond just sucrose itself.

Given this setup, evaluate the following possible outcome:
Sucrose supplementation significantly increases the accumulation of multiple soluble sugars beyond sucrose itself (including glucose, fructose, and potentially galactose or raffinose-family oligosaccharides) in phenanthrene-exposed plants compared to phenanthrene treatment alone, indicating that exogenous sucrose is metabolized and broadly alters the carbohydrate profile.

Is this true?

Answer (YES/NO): YES